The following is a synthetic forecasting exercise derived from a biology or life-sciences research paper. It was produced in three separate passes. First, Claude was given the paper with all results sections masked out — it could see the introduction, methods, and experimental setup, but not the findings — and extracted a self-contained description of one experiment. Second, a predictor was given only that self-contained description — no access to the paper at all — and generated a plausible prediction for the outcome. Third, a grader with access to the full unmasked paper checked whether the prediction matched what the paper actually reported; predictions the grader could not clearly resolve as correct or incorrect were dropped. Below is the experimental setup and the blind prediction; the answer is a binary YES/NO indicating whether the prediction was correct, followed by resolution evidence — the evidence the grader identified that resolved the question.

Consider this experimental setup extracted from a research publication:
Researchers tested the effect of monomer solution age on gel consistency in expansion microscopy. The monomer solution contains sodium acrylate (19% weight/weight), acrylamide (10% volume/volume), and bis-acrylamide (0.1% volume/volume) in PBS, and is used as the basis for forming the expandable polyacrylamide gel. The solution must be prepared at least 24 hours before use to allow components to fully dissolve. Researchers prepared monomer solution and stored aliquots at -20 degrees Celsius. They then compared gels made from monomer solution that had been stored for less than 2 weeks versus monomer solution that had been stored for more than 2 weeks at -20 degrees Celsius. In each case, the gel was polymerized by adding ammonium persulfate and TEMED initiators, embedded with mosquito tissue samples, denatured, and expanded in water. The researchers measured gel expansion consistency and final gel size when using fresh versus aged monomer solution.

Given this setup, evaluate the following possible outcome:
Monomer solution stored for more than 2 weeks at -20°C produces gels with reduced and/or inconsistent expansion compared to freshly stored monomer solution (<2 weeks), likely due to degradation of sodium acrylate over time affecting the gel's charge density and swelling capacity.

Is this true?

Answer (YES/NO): YES